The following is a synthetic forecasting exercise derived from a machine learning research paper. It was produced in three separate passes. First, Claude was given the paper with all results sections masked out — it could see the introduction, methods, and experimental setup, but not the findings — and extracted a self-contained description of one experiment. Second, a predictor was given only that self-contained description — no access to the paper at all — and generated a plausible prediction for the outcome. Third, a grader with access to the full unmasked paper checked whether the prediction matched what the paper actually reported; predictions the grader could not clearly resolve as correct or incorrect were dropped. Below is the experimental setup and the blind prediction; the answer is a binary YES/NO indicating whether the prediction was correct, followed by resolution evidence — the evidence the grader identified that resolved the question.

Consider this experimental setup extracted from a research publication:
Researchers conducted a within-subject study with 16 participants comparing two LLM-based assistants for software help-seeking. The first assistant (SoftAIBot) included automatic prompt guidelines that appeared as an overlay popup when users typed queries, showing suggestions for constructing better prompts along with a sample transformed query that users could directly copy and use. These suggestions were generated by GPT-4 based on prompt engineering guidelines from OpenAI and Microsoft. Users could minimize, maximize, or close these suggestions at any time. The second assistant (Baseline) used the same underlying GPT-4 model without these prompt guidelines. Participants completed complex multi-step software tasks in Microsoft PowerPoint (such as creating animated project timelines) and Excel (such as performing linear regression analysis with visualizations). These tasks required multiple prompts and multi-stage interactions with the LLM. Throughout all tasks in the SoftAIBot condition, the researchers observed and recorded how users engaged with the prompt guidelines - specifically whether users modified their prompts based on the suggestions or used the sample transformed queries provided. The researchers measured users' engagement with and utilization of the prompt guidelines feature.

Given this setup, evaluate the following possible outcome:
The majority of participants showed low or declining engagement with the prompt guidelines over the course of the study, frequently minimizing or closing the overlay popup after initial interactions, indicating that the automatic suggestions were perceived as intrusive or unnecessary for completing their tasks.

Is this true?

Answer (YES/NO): NO